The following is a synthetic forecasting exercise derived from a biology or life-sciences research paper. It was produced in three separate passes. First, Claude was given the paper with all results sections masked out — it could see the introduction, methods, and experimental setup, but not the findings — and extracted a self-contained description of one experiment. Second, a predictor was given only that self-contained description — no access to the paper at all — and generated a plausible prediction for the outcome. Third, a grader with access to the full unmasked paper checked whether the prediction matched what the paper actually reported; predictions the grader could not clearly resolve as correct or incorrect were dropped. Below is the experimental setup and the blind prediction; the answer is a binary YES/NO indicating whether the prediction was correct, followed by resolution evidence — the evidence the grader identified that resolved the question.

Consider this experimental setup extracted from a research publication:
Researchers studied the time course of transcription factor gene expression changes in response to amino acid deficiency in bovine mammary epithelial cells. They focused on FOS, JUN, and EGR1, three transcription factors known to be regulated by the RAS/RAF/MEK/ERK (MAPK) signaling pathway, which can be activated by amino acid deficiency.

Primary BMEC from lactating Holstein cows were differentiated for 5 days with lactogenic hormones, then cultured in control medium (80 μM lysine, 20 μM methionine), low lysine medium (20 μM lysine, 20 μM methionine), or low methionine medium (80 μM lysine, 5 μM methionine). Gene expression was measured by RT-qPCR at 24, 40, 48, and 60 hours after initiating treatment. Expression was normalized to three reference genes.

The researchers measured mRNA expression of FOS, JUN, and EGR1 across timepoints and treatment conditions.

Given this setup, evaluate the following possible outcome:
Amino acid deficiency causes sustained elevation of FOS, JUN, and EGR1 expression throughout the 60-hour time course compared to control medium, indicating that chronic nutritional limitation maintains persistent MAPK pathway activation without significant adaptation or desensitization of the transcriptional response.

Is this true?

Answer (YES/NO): NO